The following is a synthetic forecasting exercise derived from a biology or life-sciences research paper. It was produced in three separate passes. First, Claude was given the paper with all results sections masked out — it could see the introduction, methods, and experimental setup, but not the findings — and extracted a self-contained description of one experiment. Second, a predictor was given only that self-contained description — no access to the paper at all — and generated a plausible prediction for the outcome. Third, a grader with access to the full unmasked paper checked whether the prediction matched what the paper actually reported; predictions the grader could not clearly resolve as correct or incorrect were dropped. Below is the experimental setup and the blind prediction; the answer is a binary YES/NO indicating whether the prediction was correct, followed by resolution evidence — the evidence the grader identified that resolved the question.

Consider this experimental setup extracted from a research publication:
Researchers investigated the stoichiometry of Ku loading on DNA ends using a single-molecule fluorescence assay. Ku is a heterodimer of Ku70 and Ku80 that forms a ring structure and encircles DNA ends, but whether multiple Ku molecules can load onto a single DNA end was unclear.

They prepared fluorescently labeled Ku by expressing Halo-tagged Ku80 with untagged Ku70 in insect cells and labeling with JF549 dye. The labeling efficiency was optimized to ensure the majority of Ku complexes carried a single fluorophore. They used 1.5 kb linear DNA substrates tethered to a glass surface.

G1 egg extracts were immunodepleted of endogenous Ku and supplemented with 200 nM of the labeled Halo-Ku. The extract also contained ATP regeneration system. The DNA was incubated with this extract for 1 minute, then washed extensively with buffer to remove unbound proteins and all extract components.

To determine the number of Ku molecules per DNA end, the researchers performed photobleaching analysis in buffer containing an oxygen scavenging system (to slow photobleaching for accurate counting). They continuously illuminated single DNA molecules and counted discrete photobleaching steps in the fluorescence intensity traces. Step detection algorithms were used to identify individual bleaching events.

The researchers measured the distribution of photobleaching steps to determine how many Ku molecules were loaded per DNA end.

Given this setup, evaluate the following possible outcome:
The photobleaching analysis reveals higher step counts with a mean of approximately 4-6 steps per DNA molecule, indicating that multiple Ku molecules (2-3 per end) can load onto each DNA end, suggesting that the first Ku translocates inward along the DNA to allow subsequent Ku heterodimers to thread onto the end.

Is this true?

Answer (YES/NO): NO